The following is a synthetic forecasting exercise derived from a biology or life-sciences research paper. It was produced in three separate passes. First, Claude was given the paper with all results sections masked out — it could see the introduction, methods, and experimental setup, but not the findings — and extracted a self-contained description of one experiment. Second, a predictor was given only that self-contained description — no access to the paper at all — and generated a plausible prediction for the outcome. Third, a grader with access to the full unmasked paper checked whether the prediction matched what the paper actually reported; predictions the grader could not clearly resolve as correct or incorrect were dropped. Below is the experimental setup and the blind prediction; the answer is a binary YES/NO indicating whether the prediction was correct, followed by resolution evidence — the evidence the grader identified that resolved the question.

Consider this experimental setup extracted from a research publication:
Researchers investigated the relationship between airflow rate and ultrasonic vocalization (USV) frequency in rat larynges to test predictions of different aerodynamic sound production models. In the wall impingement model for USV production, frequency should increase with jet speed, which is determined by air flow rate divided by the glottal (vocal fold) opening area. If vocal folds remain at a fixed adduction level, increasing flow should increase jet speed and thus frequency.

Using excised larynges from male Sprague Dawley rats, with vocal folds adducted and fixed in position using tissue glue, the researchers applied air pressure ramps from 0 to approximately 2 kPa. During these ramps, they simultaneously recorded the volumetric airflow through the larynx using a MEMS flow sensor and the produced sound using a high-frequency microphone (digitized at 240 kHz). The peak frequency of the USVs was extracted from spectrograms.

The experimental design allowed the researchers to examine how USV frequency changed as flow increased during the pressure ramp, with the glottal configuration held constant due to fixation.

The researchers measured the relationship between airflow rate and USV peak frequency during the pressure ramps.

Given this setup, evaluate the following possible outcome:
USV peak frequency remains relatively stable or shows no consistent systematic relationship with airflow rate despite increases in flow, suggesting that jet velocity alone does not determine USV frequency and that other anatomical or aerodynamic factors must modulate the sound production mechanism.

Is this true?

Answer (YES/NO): NO